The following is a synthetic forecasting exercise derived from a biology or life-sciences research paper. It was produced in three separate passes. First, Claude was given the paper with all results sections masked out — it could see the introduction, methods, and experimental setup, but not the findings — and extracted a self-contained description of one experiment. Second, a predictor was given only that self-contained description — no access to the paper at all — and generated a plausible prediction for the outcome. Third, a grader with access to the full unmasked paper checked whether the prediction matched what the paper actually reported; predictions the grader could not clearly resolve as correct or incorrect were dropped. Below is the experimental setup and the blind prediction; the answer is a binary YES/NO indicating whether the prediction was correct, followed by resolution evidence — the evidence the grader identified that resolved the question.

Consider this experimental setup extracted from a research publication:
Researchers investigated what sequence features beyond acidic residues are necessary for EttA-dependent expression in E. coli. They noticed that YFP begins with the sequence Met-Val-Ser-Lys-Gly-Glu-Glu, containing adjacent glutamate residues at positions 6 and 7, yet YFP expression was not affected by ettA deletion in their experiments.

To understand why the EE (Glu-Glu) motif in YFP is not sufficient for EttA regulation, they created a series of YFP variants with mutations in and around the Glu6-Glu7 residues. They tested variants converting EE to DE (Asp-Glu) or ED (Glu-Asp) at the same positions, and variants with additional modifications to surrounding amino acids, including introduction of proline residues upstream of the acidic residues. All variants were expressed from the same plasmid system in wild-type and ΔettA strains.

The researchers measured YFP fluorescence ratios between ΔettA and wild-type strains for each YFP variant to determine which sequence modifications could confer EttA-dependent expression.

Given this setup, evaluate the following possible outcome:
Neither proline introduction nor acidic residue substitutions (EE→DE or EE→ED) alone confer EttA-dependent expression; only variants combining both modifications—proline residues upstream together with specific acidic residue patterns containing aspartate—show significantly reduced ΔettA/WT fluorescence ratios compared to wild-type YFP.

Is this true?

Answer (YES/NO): YES